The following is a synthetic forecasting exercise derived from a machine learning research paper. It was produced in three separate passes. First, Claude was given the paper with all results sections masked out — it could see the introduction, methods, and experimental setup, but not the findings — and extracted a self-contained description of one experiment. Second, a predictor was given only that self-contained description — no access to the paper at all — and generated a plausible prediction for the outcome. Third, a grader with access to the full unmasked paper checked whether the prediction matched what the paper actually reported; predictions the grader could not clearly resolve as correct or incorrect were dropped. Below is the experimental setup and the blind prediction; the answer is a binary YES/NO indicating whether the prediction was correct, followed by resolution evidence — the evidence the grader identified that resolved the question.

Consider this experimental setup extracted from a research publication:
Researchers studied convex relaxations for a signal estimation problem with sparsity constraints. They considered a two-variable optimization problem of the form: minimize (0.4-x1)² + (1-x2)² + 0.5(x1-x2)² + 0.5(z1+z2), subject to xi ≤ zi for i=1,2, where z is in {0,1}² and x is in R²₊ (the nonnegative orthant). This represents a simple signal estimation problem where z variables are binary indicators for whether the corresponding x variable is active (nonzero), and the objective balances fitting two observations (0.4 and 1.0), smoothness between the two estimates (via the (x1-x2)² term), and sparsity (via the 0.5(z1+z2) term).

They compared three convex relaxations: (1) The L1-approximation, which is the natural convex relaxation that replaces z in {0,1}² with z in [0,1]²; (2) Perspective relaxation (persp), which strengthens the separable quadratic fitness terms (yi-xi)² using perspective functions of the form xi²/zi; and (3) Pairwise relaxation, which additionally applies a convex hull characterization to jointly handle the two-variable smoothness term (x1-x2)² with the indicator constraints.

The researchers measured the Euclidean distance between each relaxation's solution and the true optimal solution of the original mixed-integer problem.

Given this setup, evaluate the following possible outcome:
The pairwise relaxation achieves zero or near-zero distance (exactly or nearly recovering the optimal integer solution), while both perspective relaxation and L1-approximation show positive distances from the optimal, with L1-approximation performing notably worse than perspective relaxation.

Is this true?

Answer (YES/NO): NO